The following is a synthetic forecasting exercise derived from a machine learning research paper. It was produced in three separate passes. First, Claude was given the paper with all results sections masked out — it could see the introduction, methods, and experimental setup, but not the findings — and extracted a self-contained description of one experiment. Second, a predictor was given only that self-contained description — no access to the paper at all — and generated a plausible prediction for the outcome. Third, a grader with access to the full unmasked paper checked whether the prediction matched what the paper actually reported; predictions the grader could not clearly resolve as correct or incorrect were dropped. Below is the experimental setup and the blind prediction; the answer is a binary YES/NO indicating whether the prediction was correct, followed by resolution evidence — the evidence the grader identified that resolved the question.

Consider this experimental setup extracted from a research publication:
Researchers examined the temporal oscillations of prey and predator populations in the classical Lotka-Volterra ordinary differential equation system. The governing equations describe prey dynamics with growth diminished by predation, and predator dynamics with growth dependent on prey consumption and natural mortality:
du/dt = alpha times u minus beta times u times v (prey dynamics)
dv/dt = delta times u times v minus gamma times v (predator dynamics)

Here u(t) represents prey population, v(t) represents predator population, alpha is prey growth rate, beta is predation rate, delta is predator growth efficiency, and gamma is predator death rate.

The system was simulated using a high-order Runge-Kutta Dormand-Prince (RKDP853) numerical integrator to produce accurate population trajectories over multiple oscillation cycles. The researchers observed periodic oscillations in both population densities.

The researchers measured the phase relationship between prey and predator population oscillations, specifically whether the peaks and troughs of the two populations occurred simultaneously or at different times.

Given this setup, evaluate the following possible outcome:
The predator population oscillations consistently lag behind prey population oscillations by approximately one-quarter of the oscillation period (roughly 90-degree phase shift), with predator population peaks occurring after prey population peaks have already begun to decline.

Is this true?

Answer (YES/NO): YES